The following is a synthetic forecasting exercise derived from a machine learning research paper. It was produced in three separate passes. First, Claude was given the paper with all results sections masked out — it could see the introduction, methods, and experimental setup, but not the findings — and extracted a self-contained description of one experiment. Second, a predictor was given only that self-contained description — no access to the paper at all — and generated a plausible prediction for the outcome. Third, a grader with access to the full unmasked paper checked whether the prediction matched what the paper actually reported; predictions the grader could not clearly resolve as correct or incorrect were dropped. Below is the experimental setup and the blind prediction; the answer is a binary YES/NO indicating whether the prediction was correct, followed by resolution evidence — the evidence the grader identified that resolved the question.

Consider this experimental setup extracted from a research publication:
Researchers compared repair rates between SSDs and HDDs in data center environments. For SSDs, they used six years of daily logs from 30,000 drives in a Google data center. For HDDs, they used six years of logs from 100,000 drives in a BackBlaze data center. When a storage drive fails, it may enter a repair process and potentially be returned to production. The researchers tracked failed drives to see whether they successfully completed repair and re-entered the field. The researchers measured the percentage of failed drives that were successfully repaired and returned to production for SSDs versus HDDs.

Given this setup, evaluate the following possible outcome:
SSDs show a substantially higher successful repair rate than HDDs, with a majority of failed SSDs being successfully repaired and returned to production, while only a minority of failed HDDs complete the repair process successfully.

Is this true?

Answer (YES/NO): NO